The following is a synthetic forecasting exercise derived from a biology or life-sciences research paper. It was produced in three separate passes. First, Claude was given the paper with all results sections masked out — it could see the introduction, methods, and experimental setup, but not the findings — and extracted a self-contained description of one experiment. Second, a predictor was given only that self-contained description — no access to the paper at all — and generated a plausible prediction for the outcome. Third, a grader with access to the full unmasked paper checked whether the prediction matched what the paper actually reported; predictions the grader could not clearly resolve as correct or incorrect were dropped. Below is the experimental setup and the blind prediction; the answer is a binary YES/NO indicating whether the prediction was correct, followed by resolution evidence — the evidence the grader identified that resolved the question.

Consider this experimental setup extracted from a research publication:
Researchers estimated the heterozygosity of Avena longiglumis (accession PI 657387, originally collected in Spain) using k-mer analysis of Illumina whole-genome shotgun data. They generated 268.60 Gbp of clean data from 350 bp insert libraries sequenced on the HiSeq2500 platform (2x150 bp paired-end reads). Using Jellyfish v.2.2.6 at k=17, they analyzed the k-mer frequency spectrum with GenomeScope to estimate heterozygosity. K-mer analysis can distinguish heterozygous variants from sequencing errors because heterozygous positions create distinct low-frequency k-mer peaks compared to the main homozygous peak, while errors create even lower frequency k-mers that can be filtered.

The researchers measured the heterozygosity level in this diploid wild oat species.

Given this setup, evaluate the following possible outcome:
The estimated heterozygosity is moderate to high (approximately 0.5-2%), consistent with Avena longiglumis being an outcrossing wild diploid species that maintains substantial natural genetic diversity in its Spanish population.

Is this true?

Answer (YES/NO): NO